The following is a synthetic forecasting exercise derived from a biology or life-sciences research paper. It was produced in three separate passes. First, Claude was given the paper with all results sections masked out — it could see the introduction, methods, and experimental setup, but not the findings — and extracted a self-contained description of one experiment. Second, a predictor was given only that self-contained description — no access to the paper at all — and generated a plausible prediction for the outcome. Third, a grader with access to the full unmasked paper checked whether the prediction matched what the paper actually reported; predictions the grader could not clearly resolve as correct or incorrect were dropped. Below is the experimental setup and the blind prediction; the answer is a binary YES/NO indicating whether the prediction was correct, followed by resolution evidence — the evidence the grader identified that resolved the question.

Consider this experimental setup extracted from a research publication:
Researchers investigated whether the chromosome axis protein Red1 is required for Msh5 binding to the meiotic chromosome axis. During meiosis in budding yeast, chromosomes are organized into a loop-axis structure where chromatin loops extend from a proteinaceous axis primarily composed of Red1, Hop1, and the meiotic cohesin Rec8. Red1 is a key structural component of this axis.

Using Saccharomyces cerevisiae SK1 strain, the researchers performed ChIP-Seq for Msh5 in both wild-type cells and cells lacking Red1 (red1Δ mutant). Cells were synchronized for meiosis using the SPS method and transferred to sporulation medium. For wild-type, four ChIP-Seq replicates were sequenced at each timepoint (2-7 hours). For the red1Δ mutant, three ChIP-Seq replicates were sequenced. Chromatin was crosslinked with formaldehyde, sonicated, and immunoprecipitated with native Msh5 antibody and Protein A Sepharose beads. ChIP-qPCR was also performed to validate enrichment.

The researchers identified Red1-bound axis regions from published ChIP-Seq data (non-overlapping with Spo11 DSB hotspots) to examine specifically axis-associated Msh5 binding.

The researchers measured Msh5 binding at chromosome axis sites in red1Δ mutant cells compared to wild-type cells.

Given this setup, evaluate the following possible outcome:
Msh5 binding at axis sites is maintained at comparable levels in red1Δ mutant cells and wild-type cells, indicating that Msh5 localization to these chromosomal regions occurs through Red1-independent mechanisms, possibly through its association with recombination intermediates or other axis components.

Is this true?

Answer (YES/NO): NO